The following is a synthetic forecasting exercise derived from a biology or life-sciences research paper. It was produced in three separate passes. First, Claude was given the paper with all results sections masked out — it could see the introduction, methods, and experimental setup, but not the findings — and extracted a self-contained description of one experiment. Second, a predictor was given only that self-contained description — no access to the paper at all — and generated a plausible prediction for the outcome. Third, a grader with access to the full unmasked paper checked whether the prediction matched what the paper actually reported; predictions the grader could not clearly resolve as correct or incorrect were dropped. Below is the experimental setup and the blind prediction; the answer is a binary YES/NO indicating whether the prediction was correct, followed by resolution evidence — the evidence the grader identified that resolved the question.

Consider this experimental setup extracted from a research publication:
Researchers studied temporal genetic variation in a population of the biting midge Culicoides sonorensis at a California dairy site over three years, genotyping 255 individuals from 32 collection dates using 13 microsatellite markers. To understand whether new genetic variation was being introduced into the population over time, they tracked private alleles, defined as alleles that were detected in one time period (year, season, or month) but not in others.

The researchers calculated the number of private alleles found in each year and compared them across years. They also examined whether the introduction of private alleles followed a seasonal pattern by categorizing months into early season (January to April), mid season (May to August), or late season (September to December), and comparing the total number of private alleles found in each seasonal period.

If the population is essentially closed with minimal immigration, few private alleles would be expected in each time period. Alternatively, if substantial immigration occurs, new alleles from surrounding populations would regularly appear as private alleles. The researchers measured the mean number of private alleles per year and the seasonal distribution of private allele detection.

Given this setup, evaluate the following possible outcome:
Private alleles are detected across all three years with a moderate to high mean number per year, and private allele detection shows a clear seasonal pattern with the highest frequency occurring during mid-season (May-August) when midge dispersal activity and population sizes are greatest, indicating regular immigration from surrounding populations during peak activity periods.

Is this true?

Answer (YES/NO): NO